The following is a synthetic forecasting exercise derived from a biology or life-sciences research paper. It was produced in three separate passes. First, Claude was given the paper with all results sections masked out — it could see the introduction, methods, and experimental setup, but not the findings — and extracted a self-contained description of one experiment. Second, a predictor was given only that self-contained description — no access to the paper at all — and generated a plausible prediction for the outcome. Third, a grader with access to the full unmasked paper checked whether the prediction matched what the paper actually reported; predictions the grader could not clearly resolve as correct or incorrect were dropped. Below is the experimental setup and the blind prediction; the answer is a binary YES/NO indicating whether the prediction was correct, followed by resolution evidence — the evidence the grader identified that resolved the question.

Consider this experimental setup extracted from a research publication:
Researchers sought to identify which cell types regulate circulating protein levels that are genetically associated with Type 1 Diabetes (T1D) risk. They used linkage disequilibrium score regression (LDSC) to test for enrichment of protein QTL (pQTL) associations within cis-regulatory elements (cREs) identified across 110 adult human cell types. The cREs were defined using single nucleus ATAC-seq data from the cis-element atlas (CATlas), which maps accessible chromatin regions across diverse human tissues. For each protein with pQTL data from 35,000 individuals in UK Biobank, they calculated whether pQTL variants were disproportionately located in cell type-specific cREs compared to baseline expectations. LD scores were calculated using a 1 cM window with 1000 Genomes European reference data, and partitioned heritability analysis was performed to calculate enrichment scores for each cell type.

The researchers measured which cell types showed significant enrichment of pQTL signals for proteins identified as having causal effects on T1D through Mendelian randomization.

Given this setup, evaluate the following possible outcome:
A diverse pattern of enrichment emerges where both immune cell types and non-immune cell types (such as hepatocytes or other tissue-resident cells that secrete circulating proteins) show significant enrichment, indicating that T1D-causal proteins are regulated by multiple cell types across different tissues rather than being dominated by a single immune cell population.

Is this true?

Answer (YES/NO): YES